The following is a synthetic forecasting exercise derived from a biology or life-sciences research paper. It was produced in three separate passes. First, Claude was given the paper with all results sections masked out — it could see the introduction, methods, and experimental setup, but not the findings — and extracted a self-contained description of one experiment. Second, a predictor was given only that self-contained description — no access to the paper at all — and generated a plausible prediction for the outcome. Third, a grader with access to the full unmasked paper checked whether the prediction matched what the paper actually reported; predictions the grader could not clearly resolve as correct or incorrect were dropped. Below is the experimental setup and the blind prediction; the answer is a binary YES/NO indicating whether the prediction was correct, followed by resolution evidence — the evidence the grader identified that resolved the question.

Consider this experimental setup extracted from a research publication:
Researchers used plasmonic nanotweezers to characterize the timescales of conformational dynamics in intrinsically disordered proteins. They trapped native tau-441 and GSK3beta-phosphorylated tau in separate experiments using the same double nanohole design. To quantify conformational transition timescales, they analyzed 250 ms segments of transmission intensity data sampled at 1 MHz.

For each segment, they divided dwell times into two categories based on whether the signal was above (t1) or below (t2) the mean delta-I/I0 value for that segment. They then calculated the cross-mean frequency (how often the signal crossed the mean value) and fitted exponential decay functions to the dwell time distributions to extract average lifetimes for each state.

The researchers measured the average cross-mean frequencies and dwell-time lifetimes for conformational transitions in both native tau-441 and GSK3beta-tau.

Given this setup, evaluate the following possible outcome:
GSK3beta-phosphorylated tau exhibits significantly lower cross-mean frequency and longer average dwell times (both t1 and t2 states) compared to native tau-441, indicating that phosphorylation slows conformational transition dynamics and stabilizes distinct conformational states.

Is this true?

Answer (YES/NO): NO